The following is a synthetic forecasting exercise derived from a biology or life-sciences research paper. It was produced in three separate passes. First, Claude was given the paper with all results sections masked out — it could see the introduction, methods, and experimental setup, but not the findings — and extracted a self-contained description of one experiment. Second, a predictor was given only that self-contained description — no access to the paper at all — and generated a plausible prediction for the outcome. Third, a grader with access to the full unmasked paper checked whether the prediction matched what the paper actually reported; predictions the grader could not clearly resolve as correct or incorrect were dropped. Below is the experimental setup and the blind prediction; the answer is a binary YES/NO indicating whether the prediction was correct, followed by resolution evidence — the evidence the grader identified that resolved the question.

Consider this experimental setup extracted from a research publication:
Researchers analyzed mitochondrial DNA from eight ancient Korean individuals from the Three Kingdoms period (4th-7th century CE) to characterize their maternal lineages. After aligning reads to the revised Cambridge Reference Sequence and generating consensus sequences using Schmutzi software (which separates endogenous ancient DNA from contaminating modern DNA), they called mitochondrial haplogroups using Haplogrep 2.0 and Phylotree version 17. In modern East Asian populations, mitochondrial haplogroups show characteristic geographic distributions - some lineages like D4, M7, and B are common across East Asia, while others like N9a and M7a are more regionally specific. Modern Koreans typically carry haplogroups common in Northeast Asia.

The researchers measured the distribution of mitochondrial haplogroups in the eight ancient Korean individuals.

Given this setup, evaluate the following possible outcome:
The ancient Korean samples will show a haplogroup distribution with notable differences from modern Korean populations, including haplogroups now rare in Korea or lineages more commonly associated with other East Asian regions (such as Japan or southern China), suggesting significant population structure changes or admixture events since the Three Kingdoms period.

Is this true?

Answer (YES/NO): NO